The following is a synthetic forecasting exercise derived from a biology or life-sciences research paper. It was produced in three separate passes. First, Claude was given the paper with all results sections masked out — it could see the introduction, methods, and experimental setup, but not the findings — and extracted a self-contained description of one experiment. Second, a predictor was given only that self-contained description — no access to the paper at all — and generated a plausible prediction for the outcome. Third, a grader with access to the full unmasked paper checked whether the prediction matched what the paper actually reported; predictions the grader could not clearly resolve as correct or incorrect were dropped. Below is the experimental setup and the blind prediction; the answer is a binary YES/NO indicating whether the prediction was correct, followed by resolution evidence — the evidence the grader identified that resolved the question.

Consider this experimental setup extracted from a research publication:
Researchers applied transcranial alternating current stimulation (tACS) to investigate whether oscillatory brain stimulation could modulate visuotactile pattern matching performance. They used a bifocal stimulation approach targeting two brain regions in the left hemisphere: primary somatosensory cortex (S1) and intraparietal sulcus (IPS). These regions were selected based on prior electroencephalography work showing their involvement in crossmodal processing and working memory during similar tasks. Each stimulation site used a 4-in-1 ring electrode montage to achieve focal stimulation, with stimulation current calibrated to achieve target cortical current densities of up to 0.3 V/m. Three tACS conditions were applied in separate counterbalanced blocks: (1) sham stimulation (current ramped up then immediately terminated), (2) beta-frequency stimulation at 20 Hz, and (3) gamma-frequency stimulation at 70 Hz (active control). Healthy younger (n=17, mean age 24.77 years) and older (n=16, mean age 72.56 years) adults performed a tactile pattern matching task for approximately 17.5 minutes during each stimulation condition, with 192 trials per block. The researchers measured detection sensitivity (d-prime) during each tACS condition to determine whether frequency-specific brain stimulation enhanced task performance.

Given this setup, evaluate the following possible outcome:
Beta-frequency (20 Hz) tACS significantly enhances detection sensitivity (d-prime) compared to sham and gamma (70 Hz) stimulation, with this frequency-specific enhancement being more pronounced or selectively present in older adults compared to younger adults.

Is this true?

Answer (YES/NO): NO